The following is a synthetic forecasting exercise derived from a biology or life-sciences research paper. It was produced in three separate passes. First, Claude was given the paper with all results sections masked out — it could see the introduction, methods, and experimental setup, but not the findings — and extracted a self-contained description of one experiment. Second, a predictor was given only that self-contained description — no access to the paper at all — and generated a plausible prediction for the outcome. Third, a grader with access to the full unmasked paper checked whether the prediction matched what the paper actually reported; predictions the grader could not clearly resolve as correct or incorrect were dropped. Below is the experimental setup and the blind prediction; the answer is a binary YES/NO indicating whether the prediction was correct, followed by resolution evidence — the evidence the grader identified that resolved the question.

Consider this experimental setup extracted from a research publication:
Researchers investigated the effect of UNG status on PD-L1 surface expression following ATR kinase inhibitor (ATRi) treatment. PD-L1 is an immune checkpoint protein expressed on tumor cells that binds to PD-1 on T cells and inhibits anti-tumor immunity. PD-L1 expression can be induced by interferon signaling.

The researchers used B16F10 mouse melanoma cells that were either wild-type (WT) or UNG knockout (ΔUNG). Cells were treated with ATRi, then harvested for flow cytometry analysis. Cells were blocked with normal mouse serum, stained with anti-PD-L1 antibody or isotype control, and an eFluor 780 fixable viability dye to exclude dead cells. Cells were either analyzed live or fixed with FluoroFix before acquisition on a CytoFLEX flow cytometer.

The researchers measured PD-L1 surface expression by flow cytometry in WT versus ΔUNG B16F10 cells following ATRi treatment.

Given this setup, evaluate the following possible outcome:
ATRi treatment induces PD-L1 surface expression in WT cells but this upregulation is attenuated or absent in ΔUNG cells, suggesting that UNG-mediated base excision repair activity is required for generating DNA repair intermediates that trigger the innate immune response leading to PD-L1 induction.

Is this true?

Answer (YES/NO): YES